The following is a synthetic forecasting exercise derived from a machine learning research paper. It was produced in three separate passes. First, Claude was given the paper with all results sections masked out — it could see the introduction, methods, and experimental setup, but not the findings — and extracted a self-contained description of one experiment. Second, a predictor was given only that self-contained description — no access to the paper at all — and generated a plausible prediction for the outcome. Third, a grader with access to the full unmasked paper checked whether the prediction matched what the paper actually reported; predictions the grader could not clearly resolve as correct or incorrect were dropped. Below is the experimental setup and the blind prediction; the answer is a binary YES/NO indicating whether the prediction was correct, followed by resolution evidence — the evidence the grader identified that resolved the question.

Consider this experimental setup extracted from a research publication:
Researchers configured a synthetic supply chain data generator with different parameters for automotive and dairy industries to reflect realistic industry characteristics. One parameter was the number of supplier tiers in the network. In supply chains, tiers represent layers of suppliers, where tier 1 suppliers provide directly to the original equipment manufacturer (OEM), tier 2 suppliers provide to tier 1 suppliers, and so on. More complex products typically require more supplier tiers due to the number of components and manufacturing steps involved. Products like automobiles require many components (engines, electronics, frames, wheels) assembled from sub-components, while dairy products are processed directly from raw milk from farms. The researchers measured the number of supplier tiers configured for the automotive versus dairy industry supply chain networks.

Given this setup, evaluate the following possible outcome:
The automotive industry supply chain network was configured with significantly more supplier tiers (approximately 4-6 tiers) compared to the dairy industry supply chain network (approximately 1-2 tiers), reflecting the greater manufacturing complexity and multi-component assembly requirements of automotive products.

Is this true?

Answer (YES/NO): NO